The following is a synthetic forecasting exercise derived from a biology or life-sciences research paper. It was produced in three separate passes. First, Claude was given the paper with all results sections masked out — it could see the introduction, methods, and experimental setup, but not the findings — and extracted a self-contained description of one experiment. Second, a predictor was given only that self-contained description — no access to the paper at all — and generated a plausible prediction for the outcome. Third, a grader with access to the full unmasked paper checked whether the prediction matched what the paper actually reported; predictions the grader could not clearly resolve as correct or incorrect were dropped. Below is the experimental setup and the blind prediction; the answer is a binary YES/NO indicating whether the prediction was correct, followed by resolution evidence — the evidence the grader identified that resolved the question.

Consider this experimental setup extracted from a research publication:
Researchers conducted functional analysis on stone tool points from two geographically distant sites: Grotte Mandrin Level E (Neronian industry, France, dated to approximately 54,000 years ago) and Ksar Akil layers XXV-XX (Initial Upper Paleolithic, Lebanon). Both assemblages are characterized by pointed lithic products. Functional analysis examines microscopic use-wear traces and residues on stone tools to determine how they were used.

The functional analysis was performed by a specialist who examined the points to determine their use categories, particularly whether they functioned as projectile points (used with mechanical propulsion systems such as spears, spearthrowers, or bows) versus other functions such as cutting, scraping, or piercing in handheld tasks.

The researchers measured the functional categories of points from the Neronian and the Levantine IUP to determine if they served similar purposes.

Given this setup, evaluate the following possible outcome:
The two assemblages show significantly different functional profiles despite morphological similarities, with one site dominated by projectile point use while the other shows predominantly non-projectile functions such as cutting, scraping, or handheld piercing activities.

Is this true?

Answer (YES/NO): NO